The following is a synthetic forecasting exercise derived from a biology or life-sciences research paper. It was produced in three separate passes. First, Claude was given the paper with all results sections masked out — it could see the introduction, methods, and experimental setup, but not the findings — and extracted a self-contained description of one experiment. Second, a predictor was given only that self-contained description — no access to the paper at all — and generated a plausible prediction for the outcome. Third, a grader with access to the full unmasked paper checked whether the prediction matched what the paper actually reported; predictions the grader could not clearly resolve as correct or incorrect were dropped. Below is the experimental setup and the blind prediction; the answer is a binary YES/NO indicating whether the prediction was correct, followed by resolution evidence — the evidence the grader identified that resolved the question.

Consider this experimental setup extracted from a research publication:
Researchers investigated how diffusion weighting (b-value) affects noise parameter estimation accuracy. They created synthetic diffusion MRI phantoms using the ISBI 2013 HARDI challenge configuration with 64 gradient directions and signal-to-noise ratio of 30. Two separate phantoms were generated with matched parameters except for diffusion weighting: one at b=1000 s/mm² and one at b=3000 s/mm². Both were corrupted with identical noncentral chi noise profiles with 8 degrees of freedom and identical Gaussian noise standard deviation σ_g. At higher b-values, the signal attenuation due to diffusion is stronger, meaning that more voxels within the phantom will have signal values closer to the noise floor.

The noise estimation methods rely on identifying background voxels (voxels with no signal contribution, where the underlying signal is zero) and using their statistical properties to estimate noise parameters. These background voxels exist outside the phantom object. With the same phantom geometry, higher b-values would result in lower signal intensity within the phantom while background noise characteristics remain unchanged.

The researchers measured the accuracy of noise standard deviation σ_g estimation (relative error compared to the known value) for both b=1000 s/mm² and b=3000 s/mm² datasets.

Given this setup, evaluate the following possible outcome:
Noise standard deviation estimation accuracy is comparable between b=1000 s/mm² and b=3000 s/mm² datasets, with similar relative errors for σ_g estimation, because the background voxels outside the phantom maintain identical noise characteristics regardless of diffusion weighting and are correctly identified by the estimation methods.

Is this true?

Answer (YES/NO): NO